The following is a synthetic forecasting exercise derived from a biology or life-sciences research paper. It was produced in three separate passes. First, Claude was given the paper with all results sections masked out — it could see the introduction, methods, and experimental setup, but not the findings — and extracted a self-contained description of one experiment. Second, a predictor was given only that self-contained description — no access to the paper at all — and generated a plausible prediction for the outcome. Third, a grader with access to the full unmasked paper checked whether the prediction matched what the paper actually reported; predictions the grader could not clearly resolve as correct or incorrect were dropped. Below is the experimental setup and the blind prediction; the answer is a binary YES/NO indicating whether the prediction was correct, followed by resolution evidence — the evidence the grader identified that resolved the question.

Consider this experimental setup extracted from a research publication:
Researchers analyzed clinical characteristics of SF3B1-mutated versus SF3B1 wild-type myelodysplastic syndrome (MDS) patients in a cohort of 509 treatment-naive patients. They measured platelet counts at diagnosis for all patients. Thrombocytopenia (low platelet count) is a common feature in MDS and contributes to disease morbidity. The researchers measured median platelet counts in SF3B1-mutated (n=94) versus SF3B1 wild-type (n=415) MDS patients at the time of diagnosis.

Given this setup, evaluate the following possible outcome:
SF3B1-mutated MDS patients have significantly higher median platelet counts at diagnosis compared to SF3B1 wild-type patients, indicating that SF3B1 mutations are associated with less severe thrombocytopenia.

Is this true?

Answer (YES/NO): YES